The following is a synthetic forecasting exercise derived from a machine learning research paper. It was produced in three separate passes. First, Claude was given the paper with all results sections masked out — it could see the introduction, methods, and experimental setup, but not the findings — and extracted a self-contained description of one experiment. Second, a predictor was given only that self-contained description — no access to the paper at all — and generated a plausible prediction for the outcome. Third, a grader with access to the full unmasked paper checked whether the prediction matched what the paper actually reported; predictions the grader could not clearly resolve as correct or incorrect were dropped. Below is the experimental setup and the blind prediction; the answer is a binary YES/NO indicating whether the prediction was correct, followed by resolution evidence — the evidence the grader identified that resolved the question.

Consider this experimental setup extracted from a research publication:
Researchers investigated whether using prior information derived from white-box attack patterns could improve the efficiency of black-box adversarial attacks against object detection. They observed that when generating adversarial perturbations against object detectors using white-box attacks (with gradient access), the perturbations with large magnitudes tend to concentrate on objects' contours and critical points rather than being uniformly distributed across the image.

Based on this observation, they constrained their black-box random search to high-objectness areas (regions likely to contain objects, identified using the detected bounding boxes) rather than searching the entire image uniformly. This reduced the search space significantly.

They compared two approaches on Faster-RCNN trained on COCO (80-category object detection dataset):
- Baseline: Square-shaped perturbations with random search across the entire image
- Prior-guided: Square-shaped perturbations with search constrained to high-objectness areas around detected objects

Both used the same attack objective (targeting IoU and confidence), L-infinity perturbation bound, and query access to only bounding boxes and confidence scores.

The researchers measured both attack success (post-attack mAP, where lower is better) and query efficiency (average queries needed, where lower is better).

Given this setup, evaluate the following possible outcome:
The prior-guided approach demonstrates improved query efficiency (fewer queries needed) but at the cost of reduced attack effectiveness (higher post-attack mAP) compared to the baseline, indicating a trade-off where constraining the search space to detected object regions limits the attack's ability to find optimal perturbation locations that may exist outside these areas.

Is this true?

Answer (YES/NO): NO